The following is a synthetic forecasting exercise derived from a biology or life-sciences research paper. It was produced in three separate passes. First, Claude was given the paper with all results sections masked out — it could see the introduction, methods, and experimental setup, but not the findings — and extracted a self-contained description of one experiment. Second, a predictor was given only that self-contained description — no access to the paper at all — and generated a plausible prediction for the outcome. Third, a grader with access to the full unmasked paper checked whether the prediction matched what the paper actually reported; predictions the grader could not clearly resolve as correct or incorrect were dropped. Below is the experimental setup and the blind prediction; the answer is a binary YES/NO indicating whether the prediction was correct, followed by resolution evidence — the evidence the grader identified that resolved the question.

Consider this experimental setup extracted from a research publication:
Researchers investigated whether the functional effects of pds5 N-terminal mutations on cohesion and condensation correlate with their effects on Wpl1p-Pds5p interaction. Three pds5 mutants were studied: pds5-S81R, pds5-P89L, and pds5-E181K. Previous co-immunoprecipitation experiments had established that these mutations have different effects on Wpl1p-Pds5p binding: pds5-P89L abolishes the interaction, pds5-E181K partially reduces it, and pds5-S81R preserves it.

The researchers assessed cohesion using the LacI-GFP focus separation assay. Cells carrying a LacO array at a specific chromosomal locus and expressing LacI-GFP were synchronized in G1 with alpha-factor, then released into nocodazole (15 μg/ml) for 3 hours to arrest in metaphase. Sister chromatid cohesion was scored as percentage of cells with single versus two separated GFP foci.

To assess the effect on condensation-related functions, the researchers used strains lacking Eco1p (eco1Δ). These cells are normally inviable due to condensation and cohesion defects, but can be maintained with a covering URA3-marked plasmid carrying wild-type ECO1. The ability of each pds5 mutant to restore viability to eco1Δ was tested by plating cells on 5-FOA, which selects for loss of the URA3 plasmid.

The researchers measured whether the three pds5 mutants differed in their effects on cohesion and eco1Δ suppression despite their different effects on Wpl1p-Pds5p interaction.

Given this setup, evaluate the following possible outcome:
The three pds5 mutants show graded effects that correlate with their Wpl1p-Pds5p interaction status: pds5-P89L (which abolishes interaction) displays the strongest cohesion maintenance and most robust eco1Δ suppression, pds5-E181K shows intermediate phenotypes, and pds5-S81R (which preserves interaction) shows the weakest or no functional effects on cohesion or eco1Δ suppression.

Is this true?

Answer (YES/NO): NO